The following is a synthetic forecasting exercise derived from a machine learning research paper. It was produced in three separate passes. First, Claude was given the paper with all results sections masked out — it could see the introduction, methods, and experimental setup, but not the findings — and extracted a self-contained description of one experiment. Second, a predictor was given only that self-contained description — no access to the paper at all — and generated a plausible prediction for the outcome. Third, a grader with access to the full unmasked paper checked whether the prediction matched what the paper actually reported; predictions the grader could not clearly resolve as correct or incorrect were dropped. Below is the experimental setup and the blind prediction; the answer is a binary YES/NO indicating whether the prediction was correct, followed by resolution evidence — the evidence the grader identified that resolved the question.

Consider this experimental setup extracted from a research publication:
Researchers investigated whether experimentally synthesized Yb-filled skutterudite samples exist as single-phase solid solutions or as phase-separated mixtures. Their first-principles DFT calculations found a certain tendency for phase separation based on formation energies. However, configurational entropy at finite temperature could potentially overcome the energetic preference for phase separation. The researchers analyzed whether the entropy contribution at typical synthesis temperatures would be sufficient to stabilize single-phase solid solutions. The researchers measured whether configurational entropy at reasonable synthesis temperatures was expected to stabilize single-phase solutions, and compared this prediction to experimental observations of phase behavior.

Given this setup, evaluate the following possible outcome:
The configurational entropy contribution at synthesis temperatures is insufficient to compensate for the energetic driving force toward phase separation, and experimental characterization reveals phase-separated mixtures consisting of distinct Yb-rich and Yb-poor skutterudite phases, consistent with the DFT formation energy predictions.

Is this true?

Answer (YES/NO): NO